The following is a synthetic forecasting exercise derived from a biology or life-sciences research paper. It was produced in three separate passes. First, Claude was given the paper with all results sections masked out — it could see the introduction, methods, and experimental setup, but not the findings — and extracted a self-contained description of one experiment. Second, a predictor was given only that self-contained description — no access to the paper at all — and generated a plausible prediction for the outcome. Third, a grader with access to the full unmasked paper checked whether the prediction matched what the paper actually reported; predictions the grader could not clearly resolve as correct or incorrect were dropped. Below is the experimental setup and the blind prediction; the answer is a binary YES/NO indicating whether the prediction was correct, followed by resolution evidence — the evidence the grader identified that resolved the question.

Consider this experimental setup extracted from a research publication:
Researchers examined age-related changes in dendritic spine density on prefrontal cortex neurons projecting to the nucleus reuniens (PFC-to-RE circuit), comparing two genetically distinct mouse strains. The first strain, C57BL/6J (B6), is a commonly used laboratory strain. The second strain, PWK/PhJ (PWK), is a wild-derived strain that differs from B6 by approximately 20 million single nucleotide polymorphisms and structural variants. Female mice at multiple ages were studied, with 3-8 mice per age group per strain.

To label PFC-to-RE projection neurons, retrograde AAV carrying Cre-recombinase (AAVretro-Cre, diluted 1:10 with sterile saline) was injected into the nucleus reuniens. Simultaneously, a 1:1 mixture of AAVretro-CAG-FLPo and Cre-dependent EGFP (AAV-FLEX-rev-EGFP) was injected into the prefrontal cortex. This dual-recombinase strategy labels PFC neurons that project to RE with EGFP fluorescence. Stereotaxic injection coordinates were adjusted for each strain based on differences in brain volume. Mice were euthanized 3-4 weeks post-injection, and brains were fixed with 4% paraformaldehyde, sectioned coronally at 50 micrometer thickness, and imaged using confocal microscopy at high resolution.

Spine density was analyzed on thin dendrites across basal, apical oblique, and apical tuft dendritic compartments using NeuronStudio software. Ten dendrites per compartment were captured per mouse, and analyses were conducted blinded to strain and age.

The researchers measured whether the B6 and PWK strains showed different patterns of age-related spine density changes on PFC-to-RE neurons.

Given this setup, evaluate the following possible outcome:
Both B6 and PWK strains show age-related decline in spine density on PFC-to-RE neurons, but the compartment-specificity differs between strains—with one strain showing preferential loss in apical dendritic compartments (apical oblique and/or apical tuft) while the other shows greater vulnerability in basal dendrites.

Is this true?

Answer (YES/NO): NO